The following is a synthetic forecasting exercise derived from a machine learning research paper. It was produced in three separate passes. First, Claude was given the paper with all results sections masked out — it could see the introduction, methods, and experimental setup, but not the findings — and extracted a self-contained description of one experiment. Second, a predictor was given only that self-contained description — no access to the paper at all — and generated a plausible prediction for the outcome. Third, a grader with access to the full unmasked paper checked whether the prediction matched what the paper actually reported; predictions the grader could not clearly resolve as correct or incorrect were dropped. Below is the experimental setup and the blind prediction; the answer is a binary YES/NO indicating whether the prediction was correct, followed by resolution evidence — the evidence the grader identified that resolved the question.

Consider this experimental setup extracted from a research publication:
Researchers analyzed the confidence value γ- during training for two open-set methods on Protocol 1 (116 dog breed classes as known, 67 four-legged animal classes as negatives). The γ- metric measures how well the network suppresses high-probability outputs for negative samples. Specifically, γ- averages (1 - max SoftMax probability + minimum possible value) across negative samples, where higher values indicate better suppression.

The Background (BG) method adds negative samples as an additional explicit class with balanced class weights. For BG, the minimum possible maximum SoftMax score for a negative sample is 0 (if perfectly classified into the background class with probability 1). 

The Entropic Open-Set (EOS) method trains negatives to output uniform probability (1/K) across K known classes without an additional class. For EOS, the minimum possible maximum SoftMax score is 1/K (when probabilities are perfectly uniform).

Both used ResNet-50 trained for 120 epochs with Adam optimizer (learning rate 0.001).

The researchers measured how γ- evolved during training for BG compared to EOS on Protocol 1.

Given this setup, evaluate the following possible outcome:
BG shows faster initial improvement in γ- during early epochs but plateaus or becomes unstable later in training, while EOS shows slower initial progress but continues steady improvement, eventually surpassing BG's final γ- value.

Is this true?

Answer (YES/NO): NO